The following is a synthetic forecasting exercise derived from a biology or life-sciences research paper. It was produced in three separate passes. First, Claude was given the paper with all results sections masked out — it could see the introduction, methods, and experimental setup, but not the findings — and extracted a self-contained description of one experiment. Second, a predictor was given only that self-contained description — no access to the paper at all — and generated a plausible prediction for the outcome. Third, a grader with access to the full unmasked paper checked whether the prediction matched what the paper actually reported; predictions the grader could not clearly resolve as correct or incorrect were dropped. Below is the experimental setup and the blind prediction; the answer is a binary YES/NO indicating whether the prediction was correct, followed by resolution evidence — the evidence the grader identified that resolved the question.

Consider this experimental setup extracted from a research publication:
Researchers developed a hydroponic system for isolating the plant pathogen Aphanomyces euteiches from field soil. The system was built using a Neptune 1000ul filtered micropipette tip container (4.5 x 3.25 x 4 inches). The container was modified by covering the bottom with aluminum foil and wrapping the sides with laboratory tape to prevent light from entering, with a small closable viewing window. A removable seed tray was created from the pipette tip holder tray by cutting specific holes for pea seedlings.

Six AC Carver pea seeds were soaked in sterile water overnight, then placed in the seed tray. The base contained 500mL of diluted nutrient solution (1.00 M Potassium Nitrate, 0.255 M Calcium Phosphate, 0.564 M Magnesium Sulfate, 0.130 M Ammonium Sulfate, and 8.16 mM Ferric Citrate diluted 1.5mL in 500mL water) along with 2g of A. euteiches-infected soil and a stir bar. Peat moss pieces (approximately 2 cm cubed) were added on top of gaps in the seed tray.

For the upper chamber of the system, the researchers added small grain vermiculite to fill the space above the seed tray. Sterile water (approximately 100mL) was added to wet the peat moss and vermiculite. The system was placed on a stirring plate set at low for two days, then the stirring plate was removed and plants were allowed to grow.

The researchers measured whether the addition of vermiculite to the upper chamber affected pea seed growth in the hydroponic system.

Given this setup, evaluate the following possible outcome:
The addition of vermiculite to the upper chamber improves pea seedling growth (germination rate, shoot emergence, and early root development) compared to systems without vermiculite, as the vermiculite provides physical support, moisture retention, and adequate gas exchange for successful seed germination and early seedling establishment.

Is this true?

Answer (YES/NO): NO